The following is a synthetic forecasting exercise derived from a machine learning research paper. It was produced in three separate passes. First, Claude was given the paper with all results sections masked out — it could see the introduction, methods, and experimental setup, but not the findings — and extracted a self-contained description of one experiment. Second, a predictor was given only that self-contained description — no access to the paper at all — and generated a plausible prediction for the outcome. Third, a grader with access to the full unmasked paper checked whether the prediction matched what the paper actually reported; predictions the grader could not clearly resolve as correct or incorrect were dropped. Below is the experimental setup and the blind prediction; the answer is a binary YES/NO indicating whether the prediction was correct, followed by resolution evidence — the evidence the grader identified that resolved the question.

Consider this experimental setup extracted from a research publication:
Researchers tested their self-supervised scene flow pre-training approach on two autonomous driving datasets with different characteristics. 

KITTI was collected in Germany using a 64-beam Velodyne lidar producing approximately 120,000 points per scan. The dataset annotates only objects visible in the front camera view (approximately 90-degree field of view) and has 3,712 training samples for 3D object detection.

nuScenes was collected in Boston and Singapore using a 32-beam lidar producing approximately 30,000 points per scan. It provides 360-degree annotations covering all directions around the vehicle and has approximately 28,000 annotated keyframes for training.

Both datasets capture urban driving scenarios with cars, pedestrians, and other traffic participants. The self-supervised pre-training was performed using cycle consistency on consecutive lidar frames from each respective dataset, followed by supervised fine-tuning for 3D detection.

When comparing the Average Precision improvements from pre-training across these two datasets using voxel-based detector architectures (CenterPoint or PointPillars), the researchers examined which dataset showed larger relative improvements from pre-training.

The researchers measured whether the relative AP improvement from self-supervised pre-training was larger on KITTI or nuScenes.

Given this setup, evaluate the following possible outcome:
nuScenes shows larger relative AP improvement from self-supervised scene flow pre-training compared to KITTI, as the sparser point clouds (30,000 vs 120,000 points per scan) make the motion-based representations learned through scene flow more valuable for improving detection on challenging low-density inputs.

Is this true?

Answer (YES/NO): NO